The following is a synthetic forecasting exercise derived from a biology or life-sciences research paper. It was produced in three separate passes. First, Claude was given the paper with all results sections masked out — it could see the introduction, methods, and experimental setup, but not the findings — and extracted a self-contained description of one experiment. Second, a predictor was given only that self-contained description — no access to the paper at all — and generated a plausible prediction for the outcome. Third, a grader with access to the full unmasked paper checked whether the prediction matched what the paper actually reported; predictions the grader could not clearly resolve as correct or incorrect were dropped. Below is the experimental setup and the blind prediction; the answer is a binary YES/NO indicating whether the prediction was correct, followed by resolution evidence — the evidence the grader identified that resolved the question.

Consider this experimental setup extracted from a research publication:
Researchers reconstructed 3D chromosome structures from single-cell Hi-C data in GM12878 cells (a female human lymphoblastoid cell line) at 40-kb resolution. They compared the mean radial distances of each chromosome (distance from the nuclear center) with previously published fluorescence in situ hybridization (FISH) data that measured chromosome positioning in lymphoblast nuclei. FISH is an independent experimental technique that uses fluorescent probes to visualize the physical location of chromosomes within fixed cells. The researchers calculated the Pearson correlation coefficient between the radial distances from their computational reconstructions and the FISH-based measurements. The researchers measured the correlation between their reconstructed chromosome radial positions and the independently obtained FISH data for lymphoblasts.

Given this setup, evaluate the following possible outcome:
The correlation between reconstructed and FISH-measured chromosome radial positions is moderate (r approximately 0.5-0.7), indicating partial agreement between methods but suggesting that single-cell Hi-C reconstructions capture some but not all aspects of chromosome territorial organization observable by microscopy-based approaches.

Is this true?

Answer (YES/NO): NO